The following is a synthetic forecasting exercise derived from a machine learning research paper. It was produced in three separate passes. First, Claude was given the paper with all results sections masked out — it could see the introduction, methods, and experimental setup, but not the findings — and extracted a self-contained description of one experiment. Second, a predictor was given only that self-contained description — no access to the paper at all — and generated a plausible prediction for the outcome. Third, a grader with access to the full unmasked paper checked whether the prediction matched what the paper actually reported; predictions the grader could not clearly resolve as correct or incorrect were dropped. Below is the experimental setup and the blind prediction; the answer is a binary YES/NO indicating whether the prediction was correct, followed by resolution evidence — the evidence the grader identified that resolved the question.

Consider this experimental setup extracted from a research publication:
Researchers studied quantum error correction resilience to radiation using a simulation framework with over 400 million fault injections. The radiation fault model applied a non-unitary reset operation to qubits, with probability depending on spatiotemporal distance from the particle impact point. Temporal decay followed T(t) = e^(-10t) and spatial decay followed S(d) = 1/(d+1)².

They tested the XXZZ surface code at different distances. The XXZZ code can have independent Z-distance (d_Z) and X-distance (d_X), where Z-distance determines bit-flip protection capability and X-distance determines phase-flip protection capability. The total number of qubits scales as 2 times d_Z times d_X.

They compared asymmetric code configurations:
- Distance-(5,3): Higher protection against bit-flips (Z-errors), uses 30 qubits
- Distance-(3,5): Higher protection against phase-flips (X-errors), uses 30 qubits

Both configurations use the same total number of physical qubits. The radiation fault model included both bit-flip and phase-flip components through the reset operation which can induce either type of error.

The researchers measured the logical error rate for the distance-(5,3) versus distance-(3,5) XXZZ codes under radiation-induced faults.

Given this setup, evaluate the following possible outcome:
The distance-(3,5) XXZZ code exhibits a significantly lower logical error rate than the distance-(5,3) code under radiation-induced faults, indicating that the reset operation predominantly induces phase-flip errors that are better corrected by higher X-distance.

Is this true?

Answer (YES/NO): NO